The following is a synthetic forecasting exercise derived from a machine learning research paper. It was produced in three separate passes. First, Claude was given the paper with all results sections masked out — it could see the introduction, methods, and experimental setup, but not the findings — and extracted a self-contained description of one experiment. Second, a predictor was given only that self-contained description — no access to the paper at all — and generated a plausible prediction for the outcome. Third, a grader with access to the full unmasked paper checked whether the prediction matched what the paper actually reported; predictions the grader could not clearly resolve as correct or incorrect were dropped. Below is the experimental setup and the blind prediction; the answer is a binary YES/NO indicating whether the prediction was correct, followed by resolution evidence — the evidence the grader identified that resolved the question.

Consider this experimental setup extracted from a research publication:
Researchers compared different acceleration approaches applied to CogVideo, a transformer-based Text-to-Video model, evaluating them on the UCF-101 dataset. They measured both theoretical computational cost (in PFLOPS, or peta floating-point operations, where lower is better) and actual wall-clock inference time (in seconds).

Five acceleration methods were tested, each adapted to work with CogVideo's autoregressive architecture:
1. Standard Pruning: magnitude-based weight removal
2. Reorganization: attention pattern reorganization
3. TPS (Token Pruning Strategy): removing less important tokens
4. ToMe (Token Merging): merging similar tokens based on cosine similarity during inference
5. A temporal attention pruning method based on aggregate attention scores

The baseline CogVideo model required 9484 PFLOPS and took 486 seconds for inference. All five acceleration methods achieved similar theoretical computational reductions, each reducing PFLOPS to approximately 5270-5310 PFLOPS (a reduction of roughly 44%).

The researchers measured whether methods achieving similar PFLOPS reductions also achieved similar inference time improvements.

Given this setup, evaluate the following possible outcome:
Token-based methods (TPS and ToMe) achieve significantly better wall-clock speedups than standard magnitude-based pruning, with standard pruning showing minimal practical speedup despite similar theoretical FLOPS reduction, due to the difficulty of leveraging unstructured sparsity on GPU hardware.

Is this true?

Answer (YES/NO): NO